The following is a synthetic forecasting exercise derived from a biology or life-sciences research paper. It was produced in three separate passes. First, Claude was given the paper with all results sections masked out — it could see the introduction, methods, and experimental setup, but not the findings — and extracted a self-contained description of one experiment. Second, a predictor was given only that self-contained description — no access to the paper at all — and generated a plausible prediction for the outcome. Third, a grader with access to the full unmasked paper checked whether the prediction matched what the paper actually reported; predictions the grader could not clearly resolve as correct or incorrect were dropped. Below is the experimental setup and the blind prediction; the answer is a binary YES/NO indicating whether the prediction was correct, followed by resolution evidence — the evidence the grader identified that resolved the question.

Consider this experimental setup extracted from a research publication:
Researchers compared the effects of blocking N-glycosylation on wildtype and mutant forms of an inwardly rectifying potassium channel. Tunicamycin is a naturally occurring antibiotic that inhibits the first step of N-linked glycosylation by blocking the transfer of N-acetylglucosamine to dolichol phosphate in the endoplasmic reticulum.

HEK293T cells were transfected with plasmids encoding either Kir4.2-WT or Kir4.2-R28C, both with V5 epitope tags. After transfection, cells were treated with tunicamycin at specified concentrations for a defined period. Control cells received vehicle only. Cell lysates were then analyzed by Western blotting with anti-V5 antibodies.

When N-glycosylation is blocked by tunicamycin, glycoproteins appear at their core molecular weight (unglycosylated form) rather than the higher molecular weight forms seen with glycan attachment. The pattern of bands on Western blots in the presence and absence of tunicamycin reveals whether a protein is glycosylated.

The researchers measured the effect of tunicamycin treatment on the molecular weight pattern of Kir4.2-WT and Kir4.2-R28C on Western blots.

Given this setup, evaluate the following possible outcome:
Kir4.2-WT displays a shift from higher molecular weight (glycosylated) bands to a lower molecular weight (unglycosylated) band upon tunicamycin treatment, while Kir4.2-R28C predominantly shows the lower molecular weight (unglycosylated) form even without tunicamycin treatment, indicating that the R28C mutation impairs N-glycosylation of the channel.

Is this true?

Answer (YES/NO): NO